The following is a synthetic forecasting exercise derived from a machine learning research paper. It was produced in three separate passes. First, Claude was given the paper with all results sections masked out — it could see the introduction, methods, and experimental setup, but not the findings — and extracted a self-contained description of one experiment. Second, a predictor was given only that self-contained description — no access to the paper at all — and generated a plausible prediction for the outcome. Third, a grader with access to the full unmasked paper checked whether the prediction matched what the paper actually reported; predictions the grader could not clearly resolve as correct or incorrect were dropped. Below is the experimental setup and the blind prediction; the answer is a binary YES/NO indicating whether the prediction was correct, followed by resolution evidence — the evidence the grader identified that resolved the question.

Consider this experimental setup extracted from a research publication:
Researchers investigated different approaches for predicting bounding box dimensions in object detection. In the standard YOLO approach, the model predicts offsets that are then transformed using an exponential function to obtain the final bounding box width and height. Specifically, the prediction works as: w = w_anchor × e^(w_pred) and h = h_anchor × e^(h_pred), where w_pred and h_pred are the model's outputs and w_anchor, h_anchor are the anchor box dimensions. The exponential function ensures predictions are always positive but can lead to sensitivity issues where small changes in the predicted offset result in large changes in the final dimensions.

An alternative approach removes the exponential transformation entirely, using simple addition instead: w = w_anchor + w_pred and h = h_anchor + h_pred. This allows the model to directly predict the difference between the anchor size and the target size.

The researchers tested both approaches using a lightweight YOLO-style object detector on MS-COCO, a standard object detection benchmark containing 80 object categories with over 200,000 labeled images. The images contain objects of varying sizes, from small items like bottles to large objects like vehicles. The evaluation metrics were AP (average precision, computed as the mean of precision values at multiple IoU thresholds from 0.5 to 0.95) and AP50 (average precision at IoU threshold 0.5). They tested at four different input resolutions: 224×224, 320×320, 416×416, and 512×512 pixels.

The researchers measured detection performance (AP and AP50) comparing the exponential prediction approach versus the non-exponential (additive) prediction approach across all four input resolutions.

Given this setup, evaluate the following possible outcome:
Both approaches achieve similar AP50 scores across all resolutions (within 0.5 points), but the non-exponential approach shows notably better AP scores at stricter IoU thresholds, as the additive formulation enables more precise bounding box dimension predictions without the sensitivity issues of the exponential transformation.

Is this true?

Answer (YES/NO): NO